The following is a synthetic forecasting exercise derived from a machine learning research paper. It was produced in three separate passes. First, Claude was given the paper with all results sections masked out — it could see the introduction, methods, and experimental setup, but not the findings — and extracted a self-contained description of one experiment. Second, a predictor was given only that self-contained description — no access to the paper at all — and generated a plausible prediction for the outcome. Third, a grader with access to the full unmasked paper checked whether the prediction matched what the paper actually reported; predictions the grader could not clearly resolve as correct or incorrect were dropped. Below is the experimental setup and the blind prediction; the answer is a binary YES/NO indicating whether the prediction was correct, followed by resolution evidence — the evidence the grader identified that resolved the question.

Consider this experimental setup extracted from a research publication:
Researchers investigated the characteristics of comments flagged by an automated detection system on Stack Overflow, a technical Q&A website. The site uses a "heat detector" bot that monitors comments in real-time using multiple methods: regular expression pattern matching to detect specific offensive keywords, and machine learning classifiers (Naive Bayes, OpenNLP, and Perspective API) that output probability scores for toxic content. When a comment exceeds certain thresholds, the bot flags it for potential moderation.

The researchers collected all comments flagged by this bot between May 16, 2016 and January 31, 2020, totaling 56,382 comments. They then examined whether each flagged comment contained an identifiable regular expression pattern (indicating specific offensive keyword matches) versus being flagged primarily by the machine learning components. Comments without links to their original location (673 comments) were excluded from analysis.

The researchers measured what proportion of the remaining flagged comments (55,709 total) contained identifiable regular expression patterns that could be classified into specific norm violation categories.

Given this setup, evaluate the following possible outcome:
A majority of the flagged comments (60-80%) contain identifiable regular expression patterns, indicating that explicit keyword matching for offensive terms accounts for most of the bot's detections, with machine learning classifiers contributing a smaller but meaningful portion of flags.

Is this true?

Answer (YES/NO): NO